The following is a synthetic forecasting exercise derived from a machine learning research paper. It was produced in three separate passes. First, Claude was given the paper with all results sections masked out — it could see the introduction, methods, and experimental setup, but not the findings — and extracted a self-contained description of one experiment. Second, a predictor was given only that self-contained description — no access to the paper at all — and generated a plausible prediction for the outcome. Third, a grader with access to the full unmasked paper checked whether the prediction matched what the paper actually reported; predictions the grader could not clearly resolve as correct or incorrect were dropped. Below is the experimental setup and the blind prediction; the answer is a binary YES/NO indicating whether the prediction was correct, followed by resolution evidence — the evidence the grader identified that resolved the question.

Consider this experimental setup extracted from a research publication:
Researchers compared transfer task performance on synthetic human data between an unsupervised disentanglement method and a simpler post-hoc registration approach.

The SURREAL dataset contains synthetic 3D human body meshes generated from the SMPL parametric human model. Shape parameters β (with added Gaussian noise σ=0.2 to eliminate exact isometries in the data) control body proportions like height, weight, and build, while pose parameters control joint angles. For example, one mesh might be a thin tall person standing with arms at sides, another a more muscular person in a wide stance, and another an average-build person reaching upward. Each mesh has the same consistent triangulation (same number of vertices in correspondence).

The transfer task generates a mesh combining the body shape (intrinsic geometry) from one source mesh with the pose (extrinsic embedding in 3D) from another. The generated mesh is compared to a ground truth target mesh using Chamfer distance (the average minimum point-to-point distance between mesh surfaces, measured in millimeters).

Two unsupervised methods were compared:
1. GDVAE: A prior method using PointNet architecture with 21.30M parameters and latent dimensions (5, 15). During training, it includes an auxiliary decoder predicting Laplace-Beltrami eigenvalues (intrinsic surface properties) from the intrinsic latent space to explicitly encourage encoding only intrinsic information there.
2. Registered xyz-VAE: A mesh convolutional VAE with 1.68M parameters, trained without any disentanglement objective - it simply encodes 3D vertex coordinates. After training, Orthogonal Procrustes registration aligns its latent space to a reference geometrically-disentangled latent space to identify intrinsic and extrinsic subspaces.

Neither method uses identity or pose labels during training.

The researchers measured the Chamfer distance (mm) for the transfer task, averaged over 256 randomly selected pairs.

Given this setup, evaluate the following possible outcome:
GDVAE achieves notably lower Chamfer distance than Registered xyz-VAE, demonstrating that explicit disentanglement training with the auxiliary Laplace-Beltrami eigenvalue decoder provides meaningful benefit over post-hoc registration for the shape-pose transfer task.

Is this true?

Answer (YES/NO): NO